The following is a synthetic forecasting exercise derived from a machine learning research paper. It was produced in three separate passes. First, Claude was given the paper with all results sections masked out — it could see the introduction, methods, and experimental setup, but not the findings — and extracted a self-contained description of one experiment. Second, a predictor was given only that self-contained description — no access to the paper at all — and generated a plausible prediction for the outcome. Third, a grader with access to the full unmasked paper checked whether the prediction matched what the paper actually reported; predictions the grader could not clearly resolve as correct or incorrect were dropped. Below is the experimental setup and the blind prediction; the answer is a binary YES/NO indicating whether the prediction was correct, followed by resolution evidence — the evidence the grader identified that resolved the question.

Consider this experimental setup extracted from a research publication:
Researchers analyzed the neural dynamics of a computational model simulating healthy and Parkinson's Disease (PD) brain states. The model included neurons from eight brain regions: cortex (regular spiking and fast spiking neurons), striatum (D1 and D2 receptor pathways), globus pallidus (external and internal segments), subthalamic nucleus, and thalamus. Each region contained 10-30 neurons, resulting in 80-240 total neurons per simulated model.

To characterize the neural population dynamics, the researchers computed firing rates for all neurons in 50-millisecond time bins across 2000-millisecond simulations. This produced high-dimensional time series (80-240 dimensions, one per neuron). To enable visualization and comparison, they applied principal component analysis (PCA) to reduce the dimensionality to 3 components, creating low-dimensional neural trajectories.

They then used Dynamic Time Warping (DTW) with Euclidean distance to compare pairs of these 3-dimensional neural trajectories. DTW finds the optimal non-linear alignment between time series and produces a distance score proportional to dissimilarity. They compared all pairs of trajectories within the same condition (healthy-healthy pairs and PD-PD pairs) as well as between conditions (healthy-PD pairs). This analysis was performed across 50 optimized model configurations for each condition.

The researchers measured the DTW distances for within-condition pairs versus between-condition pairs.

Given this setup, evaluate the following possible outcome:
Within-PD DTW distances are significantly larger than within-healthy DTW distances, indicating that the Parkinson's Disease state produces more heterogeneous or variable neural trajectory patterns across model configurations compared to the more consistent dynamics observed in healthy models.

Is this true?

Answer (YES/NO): YES